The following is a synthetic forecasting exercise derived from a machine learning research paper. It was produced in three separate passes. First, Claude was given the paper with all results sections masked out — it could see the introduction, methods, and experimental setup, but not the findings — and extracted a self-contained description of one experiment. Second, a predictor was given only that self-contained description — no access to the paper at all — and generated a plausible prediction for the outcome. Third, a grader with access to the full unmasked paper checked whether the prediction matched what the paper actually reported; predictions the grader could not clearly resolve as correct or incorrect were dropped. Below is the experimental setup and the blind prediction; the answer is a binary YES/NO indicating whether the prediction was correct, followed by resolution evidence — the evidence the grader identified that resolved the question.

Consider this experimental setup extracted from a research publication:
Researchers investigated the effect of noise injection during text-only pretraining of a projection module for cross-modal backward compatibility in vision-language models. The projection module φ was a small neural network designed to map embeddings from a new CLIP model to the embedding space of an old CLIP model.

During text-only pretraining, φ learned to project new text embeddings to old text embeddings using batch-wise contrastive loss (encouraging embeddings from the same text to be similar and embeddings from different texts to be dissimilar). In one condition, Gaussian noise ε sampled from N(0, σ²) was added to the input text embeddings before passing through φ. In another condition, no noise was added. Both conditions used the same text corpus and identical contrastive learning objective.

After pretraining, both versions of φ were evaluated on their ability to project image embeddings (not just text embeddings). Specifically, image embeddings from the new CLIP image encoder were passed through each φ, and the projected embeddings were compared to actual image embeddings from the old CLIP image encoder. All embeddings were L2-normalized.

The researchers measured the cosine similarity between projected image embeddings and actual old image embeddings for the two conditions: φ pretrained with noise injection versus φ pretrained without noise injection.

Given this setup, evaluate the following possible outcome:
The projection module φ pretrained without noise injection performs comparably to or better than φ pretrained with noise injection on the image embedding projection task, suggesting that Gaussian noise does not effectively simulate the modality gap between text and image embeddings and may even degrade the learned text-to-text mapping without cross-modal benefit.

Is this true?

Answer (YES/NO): NO